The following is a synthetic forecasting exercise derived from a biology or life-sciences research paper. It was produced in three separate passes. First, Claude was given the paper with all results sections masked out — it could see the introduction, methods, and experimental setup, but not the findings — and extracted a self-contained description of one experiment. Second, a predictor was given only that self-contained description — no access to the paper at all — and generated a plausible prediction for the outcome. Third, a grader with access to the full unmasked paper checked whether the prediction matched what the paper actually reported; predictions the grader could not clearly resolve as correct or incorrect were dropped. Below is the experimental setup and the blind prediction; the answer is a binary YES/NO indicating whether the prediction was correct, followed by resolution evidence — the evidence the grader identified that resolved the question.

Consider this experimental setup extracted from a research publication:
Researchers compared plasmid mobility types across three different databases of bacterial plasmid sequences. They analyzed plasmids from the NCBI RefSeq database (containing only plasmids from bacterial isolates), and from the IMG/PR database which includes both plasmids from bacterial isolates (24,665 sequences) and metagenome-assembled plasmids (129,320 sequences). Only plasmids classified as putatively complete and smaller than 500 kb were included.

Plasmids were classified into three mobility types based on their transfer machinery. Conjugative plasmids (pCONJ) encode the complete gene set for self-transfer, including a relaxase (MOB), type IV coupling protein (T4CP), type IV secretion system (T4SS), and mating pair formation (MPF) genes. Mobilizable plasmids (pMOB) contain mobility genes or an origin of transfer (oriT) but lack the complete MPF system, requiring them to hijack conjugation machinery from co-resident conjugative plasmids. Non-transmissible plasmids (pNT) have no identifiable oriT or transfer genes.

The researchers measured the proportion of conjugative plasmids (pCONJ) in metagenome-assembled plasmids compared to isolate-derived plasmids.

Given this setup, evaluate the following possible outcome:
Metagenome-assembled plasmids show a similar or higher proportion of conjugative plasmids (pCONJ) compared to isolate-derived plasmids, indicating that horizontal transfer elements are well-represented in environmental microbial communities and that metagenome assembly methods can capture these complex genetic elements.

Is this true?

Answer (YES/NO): NO